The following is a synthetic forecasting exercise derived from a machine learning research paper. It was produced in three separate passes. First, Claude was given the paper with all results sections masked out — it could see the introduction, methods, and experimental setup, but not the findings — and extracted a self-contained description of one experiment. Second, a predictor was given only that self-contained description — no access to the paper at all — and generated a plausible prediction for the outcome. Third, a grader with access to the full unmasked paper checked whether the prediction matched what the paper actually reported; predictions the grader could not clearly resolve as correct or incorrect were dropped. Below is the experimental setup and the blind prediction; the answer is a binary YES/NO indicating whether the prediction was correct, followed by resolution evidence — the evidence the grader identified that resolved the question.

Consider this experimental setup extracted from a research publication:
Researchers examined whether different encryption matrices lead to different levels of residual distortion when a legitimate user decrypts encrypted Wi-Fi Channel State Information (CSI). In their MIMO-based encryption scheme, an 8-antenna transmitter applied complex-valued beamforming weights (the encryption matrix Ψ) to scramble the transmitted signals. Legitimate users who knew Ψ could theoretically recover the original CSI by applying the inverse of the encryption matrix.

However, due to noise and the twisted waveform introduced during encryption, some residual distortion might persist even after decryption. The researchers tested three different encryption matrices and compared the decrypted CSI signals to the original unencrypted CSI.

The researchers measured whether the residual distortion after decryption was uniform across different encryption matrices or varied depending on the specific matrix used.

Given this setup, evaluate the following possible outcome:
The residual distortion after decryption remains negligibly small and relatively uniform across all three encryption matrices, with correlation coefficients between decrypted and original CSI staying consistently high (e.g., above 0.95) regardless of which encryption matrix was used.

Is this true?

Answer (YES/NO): NO